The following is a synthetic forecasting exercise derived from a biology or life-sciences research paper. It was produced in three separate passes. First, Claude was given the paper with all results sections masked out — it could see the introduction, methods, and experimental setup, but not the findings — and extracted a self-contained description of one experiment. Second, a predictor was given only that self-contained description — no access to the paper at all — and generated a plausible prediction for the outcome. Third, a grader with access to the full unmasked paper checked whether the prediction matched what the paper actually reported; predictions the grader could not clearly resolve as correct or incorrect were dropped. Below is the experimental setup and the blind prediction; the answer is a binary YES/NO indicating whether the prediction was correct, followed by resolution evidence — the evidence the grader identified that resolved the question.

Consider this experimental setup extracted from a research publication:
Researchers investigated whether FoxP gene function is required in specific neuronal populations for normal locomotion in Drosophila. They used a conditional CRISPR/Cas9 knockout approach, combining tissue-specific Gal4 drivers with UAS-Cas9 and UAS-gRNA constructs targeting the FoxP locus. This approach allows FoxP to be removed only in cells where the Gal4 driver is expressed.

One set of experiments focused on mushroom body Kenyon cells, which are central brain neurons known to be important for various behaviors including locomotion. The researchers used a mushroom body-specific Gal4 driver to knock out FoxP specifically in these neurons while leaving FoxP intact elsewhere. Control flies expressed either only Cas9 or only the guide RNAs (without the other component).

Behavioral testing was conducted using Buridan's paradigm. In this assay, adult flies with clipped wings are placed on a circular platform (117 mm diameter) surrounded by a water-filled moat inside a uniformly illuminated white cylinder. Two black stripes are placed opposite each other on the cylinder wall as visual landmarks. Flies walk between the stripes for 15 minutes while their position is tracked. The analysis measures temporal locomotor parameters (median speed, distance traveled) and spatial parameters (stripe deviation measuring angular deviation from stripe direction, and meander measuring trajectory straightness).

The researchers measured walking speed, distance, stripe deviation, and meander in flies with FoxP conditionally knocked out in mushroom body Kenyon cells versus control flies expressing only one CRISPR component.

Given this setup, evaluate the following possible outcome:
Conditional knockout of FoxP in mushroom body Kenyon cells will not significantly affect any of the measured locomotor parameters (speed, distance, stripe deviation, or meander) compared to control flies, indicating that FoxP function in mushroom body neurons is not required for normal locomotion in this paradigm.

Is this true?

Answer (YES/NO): YES